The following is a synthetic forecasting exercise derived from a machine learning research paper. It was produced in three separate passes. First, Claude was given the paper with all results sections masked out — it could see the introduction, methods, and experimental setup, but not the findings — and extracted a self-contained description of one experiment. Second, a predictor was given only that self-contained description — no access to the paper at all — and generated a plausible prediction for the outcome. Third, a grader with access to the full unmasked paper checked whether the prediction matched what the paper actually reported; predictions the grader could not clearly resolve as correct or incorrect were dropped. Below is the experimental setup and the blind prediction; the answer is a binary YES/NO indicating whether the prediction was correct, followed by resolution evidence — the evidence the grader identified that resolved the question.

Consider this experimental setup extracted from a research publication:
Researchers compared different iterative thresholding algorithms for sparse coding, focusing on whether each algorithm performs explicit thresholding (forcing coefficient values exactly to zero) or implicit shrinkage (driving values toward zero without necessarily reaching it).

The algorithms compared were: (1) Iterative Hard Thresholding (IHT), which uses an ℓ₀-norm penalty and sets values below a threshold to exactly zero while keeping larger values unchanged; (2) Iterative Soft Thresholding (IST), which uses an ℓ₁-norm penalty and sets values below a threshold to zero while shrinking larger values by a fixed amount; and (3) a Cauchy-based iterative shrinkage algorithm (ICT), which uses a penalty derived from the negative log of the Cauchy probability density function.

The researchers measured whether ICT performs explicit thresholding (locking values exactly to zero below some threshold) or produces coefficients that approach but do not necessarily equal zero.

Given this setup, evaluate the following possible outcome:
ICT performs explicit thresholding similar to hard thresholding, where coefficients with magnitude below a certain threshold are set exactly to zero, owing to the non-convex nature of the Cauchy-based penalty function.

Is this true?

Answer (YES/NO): NO